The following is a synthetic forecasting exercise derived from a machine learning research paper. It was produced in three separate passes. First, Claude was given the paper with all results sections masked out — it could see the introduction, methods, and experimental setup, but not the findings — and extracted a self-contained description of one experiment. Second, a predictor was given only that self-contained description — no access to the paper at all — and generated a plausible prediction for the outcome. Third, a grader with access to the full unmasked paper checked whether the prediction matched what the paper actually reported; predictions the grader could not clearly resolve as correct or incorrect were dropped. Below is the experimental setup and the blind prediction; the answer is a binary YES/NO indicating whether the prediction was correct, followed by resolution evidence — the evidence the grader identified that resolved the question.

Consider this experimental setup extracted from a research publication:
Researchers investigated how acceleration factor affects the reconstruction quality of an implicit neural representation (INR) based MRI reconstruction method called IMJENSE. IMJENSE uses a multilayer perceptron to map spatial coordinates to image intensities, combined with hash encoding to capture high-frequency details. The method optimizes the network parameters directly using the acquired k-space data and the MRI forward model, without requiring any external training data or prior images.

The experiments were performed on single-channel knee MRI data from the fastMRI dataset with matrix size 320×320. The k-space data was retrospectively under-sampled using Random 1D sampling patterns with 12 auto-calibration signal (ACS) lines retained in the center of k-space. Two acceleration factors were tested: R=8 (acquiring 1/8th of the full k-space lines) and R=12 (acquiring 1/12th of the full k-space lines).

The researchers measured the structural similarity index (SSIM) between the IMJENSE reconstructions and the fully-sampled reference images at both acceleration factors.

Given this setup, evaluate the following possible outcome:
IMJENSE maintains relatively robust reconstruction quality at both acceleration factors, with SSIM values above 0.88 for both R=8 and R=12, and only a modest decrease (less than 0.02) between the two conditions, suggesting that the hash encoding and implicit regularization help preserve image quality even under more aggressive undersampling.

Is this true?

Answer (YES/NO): NO